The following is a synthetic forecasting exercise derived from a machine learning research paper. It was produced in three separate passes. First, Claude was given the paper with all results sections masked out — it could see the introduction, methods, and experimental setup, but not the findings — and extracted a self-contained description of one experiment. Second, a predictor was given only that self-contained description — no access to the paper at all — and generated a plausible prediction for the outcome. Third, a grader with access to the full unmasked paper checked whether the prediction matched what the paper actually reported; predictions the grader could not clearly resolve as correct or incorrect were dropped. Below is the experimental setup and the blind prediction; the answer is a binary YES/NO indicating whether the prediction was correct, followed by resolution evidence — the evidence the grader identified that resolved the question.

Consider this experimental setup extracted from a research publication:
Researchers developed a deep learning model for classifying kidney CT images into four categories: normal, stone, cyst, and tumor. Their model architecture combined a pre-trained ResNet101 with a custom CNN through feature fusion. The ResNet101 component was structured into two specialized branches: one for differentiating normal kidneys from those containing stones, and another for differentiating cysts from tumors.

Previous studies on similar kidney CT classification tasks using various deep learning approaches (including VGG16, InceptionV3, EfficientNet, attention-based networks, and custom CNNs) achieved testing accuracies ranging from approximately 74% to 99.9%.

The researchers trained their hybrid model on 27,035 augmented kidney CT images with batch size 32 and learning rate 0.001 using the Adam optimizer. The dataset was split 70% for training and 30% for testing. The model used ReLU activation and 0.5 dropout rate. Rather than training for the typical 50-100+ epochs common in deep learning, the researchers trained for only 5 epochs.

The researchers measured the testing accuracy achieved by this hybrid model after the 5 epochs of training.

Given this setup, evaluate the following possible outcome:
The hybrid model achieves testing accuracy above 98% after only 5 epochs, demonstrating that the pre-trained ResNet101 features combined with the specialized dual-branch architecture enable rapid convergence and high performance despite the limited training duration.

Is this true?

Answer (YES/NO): YES